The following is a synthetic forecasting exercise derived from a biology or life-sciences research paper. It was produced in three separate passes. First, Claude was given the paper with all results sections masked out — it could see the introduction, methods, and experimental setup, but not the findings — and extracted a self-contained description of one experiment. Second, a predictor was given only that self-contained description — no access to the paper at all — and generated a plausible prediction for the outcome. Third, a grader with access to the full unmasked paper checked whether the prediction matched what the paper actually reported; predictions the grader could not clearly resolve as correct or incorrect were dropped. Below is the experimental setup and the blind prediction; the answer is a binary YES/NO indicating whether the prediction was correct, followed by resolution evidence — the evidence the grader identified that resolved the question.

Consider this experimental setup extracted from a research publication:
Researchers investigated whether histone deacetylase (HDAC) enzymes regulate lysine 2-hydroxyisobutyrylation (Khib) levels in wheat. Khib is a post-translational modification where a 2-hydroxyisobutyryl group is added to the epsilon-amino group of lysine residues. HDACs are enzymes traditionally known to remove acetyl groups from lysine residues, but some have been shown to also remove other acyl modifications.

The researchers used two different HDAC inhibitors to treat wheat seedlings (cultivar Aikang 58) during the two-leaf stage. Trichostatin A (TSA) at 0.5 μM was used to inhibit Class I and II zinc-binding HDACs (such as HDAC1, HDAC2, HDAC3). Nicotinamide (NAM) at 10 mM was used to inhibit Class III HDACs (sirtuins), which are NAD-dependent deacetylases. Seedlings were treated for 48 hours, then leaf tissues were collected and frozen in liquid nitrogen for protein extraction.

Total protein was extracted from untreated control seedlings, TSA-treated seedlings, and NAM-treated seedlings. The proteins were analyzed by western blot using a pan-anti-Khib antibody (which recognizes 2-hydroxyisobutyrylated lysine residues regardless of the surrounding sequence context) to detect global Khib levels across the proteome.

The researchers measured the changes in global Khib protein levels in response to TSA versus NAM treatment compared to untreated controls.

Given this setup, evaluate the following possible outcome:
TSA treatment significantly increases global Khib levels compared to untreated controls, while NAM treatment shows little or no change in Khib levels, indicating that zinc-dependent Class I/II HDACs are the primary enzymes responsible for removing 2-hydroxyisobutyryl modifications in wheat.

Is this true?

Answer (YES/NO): NO